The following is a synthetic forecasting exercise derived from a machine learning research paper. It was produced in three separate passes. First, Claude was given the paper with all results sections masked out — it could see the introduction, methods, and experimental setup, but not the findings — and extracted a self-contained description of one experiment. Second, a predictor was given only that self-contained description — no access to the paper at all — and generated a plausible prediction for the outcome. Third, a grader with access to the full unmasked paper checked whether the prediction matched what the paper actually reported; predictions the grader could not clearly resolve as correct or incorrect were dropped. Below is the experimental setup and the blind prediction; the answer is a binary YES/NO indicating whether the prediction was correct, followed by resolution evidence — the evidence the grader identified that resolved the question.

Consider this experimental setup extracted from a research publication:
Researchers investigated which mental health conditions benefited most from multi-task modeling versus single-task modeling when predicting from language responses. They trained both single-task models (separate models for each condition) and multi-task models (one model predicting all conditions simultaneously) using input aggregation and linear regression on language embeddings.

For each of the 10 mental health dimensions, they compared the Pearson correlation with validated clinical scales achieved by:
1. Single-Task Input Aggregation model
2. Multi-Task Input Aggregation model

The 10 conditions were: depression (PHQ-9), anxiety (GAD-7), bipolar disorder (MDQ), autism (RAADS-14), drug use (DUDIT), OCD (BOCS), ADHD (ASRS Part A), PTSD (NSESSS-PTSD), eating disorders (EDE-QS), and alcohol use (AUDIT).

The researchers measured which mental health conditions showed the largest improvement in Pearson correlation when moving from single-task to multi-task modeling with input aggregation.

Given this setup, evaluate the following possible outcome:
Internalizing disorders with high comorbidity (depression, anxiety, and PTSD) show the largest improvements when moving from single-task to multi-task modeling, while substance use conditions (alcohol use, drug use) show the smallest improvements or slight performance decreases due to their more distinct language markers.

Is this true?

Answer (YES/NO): NO